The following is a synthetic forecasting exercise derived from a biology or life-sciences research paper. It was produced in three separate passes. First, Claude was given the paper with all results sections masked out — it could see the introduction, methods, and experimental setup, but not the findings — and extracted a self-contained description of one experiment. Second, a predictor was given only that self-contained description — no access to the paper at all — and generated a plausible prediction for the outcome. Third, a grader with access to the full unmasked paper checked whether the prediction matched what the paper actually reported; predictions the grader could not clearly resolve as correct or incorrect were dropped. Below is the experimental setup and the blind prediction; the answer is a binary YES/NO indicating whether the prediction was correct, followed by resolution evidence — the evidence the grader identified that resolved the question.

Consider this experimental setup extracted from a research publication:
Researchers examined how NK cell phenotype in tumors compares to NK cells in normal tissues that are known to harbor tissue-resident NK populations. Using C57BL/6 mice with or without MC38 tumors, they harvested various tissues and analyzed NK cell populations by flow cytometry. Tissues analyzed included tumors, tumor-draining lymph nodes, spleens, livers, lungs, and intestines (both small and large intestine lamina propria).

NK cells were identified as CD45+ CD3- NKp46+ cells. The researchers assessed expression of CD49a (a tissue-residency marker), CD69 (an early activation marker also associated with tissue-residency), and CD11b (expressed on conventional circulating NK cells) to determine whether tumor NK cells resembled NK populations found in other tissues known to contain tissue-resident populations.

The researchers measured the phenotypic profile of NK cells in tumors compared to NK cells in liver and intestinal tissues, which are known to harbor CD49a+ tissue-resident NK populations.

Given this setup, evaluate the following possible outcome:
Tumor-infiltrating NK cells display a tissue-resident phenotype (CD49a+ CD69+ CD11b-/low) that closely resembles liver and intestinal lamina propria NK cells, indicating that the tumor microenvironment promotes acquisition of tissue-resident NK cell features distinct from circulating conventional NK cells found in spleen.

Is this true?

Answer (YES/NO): NO